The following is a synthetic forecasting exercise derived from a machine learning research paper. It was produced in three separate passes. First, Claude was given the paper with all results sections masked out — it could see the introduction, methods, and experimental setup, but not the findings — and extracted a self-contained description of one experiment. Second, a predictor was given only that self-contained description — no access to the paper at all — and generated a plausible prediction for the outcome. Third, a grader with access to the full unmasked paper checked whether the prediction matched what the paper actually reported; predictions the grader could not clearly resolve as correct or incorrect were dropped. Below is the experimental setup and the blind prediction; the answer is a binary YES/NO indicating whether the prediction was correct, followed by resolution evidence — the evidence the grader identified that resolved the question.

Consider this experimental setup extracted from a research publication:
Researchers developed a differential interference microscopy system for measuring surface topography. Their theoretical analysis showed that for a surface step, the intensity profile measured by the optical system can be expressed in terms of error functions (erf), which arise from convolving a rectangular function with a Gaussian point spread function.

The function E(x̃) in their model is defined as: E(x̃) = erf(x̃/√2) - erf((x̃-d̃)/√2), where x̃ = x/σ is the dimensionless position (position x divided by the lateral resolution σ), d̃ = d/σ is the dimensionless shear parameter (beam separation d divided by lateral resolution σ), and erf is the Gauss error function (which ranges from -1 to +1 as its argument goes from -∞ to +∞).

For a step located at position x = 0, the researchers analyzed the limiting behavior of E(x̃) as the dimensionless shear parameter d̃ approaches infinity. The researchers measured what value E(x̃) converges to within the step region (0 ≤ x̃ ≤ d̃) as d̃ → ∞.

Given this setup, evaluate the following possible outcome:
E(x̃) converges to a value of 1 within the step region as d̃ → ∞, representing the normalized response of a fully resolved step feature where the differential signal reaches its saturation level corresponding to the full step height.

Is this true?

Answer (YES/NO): NO